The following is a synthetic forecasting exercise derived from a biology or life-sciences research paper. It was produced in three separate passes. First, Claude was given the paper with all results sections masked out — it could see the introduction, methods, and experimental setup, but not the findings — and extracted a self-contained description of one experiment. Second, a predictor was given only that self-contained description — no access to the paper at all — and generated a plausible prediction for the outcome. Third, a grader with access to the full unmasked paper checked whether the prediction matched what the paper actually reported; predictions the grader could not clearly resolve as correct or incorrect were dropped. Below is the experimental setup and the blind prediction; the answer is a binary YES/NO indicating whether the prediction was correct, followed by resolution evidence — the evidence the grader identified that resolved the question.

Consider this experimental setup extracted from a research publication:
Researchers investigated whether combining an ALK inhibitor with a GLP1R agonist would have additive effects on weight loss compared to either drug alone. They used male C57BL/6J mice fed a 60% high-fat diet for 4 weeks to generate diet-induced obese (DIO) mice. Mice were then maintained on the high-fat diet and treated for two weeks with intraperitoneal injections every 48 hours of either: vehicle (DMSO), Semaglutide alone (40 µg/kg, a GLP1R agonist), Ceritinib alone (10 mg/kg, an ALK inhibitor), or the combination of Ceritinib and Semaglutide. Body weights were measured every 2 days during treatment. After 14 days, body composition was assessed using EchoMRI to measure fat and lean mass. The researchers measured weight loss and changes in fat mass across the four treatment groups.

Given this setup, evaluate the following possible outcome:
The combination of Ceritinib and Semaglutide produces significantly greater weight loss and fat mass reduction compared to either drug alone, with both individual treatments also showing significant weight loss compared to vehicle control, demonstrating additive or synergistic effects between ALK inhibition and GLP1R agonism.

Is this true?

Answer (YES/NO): YES